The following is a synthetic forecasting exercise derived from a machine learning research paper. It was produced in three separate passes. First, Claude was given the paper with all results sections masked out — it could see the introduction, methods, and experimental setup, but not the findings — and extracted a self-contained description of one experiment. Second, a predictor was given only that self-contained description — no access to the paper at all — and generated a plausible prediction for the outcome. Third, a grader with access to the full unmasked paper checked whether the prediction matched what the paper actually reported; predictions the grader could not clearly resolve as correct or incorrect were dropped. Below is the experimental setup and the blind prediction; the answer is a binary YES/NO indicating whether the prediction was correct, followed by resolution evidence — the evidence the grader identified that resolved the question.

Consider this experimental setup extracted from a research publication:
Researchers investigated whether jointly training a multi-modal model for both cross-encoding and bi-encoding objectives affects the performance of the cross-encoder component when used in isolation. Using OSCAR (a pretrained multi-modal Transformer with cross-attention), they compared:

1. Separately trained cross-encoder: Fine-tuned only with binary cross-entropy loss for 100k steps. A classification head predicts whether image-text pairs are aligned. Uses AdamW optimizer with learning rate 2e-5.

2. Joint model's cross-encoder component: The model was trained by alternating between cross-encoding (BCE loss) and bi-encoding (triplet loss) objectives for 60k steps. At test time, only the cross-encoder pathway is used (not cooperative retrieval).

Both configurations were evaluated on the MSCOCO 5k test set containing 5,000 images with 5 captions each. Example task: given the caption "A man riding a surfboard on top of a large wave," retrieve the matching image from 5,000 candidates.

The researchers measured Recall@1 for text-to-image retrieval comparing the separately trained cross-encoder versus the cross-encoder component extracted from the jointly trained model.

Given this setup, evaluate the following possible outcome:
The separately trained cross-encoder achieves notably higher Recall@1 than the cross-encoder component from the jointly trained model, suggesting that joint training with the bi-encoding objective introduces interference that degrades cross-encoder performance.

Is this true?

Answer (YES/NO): NO